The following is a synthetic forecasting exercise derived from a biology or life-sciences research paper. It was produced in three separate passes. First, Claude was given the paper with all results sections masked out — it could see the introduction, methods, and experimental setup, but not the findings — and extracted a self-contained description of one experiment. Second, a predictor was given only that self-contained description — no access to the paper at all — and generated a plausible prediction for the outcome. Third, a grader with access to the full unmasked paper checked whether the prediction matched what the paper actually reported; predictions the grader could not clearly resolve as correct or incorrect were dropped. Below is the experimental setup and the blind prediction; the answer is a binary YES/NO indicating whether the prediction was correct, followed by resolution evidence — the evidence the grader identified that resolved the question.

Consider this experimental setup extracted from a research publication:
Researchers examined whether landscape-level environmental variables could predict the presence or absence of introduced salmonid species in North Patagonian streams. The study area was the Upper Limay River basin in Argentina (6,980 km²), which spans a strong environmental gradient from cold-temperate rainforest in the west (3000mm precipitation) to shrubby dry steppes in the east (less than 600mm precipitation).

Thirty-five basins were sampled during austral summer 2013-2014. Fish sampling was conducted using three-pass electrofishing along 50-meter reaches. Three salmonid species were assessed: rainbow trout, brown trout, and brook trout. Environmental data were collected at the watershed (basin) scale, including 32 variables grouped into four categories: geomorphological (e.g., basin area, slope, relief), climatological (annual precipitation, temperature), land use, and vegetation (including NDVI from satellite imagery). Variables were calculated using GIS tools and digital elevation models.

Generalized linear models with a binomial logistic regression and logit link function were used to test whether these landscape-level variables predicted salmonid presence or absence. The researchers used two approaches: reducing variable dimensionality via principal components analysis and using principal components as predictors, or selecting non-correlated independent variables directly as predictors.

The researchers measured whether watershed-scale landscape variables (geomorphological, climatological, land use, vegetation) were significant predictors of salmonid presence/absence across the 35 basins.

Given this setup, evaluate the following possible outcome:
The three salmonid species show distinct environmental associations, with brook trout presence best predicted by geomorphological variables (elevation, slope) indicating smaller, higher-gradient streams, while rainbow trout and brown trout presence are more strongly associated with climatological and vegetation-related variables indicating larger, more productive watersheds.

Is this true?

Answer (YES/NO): NO